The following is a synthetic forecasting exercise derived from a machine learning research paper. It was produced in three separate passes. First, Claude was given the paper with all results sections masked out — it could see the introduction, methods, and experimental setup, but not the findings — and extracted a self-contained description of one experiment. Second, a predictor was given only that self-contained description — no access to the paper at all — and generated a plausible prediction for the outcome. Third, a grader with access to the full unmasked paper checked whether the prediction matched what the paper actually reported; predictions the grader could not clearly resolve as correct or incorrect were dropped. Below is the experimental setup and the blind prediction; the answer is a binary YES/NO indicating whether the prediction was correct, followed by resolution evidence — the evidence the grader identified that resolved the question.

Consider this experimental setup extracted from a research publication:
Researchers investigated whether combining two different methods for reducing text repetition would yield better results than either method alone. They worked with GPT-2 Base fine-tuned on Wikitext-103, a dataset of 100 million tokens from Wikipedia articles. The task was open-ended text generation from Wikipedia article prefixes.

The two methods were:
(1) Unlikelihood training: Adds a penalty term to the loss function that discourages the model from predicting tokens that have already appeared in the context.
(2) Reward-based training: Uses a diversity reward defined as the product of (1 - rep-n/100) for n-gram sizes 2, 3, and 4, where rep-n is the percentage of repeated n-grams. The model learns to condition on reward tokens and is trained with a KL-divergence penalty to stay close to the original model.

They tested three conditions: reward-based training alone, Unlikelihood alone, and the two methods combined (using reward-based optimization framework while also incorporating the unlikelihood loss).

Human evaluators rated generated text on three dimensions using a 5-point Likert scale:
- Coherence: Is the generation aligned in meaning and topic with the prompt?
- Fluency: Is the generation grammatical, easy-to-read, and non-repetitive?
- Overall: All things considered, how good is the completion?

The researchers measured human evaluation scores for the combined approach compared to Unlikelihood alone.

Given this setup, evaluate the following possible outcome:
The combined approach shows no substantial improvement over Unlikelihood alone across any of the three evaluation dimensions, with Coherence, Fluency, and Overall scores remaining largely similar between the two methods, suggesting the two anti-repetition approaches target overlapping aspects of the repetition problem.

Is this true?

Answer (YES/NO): NO